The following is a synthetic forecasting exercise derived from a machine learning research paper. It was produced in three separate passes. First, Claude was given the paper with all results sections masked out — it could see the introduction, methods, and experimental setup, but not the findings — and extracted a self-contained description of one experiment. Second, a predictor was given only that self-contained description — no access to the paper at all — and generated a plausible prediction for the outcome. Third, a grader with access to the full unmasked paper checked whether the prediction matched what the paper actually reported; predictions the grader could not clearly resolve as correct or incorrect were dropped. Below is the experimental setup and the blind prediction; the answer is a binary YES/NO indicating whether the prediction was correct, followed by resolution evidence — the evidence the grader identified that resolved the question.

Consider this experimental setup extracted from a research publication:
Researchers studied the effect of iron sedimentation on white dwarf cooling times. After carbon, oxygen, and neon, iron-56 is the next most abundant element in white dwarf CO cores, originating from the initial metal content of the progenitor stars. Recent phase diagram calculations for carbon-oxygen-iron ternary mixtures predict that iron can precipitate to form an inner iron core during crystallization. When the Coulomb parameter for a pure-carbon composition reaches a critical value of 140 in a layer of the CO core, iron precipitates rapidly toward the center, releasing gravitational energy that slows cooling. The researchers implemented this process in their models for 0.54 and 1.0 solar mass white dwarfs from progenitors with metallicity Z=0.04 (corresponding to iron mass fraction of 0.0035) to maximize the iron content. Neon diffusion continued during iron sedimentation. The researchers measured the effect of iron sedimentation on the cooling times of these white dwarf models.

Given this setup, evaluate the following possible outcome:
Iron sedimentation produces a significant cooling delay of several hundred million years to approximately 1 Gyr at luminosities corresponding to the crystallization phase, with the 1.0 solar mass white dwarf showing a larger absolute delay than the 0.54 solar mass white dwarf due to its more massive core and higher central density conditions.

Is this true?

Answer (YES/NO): NO